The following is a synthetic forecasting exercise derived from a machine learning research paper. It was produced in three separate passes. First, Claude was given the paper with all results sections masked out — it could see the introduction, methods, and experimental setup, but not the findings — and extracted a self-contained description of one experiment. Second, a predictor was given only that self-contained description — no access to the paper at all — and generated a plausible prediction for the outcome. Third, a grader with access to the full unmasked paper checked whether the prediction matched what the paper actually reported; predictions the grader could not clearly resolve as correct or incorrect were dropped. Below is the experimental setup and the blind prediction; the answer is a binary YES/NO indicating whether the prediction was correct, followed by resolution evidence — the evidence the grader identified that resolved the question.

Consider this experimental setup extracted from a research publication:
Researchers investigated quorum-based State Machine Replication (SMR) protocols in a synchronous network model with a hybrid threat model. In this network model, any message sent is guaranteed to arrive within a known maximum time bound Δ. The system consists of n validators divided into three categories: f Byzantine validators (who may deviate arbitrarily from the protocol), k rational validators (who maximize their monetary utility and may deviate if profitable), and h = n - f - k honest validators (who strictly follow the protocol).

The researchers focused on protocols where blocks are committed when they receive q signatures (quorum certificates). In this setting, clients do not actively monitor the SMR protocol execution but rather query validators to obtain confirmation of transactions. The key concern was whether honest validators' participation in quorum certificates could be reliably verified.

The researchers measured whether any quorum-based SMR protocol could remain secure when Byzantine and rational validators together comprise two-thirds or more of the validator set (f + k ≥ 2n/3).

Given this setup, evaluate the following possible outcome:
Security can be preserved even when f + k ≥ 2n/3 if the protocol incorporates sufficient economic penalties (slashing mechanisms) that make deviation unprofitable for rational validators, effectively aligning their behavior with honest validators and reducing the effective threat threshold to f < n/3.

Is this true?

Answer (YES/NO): NO